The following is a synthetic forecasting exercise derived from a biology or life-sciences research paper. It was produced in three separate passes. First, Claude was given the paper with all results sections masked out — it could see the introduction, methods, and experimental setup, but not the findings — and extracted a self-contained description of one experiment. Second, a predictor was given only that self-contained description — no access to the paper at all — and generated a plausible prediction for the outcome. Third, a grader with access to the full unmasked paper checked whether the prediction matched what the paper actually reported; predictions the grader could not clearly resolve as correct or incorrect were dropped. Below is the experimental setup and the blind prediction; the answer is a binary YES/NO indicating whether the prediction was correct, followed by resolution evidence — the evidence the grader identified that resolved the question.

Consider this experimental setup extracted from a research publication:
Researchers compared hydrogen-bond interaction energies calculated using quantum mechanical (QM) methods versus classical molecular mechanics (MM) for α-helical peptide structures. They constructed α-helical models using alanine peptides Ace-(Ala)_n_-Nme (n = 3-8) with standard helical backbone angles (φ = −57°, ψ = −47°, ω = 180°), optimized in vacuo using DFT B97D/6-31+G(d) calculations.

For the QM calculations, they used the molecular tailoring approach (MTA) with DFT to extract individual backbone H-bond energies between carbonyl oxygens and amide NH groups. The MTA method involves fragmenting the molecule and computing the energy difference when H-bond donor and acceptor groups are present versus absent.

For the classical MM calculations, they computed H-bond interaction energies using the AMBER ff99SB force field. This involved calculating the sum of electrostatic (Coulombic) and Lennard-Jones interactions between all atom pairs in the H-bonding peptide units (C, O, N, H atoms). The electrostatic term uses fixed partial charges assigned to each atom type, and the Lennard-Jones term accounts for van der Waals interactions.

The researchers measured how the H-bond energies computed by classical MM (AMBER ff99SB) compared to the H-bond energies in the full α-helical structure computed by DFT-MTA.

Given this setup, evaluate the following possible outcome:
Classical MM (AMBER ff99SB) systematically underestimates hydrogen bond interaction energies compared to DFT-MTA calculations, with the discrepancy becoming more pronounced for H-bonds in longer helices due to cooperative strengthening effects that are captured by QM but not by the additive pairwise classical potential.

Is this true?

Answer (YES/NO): NO